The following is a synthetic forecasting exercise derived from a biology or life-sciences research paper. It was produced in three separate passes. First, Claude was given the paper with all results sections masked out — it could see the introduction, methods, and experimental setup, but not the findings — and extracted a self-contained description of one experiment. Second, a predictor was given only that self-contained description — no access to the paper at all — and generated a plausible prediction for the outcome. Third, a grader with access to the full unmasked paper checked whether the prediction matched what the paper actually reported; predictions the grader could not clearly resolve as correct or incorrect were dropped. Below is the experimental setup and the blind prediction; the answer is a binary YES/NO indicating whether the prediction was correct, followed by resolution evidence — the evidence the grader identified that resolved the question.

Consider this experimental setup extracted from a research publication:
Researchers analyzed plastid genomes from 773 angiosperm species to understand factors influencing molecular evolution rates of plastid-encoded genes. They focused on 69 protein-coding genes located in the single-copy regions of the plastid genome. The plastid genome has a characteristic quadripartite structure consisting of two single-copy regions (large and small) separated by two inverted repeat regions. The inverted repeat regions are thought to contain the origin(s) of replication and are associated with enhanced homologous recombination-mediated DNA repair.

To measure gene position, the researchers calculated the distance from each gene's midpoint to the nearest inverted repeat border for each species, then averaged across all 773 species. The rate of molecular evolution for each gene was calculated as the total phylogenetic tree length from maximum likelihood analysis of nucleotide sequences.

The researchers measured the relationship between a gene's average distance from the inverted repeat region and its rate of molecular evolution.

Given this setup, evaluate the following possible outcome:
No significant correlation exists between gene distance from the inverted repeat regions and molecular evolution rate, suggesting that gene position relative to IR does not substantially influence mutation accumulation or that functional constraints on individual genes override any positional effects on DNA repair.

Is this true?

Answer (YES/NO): NO